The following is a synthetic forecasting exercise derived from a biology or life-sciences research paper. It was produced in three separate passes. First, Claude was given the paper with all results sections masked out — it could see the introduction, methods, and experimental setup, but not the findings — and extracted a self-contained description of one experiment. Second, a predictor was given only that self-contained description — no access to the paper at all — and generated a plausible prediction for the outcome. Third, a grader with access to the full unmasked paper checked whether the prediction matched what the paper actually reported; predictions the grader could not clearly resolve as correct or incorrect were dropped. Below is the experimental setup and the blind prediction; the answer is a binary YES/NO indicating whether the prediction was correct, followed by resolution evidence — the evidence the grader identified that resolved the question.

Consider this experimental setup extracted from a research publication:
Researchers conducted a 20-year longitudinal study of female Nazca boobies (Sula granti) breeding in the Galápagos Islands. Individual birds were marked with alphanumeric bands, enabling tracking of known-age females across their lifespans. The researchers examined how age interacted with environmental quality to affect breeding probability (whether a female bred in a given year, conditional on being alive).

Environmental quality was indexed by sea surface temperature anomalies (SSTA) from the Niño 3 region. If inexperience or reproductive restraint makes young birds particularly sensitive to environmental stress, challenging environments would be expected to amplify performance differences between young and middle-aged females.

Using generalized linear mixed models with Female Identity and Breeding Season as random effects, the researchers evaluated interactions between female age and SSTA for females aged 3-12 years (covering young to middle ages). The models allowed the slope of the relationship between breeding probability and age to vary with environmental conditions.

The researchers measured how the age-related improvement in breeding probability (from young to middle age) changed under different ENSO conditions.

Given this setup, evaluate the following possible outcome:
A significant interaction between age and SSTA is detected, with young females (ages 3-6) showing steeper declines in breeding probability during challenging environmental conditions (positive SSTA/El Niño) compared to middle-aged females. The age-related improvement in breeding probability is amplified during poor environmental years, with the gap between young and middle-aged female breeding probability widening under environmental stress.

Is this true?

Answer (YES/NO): NO